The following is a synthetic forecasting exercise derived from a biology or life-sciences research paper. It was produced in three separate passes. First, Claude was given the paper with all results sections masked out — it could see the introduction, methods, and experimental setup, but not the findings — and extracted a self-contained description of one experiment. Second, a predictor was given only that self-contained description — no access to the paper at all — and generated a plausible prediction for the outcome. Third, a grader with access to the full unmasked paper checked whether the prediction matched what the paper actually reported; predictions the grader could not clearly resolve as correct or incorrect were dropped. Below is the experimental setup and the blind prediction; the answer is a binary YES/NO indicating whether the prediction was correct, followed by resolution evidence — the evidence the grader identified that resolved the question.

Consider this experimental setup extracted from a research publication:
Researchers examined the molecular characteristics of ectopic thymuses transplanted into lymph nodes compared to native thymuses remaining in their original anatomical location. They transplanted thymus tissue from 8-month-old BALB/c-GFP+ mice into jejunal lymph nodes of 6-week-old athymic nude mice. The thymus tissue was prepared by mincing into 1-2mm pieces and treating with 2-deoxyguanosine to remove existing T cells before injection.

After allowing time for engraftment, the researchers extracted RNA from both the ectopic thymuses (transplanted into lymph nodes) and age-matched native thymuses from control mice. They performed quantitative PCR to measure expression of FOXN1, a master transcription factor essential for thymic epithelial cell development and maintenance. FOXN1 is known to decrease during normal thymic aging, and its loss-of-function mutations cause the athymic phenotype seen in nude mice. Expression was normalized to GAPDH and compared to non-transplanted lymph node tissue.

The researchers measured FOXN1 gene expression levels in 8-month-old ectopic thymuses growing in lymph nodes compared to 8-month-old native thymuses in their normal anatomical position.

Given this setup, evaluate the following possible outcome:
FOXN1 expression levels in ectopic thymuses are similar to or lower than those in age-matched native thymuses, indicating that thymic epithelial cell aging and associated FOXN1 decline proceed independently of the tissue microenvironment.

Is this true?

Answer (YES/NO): NO